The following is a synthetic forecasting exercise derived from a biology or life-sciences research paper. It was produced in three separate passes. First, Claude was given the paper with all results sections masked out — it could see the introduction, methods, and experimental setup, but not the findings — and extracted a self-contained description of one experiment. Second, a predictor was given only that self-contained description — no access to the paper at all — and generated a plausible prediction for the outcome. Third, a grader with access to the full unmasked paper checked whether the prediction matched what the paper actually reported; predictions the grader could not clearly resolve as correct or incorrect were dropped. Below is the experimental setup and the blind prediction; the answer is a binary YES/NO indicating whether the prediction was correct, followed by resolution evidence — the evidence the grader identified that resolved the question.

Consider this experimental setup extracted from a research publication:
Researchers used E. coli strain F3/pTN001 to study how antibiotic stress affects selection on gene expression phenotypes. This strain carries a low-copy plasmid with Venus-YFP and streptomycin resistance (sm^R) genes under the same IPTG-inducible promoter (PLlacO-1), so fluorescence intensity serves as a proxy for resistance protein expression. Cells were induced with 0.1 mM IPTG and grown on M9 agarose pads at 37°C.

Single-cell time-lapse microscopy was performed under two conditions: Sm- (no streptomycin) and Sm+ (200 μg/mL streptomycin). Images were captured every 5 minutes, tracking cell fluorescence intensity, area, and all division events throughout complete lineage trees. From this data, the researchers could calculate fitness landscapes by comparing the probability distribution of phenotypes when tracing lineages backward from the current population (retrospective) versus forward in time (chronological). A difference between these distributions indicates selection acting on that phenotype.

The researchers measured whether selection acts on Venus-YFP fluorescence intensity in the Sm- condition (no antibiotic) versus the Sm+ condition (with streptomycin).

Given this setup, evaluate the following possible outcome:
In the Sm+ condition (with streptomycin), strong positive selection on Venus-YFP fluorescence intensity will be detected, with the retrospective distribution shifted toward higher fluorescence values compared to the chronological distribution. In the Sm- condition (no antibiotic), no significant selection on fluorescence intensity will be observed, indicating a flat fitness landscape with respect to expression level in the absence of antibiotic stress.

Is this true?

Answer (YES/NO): NO